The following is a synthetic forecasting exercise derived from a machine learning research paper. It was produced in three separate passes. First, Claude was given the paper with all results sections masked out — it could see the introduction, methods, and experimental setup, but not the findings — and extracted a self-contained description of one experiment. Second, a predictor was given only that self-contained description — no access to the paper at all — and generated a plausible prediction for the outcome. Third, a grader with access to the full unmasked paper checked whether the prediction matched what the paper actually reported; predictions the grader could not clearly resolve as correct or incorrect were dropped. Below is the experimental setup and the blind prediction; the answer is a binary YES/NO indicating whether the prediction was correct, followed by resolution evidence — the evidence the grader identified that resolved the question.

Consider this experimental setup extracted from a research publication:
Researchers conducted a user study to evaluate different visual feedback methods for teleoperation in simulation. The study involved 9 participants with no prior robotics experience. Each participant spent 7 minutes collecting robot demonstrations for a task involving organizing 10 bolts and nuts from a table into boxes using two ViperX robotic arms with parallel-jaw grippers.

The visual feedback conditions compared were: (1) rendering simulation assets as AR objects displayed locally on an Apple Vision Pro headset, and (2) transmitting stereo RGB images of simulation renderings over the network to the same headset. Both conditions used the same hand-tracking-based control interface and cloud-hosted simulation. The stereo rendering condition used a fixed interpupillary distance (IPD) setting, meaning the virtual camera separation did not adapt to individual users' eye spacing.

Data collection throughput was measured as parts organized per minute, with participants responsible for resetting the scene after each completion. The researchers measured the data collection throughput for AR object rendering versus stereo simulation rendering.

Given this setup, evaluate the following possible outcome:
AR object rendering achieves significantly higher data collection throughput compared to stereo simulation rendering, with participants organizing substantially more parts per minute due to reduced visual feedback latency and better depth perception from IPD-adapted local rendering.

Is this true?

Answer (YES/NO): YES